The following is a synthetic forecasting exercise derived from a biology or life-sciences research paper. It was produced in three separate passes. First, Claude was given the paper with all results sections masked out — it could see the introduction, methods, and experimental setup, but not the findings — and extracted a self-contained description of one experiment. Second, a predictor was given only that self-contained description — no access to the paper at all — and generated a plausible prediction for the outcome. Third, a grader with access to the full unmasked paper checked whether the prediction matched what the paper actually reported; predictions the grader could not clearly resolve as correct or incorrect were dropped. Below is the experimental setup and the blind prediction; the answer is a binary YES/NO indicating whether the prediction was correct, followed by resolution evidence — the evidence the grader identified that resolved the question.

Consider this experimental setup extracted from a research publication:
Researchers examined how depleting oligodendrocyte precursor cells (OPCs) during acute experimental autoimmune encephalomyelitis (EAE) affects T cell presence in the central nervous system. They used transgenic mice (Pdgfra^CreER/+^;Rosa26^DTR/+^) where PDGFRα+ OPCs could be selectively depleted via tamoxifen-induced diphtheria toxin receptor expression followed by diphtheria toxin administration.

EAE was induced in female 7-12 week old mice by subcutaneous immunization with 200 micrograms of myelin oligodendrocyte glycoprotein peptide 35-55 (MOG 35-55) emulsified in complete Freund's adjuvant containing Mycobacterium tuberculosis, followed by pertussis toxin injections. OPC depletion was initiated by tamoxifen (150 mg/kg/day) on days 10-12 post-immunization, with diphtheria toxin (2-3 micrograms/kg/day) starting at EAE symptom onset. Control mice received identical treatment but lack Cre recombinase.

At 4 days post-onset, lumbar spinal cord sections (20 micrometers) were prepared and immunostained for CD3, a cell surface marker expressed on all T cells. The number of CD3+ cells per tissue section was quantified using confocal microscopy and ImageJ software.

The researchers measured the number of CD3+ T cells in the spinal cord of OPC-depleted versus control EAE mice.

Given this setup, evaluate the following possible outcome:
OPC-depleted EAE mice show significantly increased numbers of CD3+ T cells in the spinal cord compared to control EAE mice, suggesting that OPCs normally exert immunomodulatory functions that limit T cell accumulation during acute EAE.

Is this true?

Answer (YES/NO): NO